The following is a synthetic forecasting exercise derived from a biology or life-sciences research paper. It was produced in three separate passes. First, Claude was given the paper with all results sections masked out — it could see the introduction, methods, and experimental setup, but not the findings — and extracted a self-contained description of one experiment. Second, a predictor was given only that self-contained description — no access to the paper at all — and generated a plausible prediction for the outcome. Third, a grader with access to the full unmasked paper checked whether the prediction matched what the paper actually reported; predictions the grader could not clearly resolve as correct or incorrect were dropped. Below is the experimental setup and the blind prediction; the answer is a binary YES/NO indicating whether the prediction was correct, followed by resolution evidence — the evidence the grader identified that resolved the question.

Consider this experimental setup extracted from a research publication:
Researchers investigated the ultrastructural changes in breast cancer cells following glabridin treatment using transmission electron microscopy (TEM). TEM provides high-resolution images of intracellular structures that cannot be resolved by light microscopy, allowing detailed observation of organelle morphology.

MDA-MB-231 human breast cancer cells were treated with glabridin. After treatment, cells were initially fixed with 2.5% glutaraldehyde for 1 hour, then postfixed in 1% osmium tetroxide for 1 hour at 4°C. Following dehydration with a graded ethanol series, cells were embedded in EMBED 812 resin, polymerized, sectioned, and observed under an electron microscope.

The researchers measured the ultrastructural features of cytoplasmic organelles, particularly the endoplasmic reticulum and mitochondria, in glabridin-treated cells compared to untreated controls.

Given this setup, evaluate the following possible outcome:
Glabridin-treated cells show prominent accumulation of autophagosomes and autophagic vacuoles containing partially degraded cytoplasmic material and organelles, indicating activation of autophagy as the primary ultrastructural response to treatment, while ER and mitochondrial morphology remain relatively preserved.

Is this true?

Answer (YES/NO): NO